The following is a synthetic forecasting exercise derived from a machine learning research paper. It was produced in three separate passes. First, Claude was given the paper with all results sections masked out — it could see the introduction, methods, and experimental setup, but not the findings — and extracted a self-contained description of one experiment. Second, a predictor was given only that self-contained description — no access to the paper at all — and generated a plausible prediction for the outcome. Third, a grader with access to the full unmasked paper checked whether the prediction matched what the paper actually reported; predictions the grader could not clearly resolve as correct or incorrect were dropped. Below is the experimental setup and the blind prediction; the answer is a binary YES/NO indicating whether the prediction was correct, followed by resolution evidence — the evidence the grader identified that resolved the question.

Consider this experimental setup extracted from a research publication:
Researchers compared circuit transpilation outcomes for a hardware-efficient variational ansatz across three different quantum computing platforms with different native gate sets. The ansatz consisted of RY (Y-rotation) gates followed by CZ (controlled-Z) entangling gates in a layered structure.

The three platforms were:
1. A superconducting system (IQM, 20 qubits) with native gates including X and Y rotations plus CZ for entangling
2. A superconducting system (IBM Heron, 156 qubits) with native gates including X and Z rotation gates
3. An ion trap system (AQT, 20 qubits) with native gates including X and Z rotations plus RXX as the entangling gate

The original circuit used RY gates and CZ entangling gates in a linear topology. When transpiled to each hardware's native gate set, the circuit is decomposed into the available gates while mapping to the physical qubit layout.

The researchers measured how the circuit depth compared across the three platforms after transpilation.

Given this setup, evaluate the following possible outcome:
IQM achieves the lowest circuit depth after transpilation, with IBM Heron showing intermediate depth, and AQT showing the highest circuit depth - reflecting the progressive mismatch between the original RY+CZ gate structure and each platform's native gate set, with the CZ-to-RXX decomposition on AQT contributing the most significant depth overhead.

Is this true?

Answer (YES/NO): NO